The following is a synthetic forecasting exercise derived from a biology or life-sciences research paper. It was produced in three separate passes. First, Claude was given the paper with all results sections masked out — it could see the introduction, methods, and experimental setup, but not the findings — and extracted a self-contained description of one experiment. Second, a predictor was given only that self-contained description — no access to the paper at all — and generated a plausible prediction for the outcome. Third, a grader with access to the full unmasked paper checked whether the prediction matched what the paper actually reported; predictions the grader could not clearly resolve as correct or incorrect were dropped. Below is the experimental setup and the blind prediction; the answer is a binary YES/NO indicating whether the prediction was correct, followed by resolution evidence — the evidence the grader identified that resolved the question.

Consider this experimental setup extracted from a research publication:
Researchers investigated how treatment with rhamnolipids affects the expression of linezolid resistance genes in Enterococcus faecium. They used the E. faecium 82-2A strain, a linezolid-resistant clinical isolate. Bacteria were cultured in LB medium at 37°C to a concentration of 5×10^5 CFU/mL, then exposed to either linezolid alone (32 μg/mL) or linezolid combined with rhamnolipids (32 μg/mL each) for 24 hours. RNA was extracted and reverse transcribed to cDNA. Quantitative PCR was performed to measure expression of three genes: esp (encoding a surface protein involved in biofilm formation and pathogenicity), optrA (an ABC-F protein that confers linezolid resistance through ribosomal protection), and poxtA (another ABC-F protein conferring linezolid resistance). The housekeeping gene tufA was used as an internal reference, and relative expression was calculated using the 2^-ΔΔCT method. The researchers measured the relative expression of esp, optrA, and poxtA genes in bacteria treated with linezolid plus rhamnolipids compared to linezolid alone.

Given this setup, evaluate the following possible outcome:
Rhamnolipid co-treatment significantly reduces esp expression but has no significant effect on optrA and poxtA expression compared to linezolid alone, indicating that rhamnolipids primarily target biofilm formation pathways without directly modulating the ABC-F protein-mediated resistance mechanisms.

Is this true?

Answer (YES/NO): NO